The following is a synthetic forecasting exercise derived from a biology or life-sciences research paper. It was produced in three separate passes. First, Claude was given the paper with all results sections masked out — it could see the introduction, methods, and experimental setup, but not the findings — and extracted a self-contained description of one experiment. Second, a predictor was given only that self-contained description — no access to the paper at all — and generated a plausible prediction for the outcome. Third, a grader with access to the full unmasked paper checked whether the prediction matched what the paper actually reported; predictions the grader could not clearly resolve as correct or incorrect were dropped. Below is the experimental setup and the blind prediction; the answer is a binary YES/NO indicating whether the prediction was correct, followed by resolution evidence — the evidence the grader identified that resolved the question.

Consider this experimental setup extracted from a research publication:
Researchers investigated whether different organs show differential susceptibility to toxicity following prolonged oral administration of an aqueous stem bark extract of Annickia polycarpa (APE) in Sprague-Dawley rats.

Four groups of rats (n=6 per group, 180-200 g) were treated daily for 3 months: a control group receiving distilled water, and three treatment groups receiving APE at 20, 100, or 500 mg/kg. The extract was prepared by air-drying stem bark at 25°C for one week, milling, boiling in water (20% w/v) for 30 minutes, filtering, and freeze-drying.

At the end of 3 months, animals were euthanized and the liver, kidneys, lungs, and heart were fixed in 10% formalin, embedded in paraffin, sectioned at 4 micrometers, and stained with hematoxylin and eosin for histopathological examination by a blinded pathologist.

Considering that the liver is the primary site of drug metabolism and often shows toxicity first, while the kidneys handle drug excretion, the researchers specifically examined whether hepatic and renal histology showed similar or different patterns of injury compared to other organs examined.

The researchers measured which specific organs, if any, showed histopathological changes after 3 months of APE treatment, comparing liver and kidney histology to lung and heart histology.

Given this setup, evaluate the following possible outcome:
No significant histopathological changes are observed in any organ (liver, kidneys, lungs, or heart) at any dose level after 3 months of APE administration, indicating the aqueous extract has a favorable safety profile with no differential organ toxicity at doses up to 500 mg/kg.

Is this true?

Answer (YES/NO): NO